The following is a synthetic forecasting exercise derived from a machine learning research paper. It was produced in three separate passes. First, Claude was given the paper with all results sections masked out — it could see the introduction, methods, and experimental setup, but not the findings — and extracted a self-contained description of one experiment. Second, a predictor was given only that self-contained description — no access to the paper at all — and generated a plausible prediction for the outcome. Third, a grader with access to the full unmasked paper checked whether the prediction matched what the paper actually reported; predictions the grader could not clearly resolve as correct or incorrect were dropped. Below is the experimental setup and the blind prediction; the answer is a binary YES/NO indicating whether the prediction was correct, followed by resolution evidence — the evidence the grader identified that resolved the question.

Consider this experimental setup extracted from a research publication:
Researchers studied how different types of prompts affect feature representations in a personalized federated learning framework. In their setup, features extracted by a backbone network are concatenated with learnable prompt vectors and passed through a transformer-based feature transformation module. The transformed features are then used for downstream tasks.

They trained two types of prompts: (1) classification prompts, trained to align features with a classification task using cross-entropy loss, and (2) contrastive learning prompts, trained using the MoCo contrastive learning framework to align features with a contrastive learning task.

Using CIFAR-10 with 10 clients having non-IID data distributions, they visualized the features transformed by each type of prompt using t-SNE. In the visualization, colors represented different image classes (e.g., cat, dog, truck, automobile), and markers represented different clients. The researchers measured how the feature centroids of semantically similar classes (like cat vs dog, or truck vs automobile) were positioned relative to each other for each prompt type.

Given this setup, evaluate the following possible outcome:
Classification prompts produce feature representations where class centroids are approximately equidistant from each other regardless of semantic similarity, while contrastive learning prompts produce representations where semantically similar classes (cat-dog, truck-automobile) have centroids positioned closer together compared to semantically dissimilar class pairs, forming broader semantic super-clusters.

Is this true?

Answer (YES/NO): NO